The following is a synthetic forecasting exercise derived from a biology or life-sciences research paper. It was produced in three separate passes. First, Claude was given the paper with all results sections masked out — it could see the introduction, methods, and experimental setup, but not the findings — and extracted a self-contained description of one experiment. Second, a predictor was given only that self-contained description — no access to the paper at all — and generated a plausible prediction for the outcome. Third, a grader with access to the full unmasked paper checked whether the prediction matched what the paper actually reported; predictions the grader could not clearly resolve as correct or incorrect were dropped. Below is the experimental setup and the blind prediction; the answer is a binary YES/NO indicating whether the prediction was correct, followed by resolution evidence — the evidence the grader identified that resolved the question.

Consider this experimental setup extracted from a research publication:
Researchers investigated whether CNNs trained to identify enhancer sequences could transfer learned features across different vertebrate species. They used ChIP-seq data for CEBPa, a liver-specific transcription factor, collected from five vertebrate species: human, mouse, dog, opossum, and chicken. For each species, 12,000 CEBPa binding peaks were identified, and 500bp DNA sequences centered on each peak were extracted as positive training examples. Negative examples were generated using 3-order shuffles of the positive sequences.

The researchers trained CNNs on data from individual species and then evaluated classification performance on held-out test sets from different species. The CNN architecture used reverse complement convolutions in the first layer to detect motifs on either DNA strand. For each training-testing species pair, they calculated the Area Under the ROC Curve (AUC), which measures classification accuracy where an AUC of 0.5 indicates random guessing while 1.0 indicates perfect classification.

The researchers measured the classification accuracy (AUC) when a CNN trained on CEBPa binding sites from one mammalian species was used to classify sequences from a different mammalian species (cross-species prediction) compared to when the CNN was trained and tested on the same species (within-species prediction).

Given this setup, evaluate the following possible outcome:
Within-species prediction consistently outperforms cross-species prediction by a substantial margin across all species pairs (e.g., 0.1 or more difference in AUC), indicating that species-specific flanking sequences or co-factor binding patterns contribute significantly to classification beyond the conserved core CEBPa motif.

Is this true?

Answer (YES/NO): NO